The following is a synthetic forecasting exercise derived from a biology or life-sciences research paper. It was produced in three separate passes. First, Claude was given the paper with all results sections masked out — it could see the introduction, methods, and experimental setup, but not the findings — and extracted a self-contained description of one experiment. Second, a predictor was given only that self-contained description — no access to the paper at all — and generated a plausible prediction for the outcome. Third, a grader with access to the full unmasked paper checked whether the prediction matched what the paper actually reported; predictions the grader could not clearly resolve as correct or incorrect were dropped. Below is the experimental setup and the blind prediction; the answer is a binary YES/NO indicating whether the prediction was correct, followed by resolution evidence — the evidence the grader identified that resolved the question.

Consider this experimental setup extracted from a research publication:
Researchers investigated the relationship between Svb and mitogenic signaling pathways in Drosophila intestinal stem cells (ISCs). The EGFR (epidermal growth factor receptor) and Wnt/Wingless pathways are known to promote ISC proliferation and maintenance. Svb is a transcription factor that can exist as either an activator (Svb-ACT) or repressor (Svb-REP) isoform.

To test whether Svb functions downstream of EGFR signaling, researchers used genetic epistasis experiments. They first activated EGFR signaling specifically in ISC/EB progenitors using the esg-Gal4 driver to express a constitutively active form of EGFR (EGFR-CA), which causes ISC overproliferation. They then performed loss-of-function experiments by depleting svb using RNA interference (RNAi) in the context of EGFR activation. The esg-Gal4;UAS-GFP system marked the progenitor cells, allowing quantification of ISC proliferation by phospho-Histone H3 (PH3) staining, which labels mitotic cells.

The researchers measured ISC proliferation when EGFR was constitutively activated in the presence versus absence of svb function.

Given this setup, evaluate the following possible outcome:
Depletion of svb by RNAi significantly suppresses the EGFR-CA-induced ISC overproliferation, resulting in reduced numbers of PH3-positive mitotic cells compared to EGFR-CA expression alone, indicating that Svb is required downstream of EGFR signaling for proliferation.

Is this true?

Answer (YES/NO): YES